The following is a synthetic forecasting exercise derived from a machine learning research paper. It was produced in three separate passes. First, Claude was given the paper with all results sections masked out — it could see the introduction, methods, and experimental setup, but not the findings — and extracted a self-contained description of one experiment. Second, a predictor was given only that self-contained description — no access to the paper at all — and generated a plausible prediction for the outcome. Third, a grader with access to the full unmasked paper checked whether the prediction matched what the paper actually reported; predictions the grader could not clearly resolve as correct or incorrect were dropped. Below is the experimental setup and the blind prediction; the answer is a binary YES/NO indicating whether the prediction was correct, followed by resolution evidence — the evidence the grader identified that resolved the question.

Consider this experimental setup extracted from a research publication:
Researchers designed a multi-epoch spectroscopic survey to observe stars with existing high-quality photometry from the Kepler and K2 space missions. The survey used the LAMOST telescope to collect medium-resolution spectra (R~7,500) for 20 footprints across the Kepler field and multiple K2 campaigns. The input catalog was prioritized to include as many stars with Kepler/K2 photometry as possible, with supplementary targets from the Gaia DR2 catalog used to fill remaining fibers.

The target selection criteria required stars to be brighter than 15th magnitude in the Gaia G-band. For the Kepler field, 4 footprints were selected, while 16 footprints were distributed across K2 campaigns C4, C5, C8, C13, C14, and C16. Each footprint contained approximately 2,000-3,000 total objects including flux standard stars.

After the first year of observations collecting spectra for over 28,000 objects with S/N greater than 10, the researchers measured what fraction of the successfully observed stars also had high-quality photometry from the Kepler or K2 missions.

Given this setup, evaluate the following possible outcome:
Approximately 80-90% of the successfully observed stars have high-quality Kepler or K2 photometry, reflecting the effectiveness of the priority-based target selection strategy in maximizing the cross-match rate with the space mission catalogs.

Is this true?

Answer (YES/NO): NO